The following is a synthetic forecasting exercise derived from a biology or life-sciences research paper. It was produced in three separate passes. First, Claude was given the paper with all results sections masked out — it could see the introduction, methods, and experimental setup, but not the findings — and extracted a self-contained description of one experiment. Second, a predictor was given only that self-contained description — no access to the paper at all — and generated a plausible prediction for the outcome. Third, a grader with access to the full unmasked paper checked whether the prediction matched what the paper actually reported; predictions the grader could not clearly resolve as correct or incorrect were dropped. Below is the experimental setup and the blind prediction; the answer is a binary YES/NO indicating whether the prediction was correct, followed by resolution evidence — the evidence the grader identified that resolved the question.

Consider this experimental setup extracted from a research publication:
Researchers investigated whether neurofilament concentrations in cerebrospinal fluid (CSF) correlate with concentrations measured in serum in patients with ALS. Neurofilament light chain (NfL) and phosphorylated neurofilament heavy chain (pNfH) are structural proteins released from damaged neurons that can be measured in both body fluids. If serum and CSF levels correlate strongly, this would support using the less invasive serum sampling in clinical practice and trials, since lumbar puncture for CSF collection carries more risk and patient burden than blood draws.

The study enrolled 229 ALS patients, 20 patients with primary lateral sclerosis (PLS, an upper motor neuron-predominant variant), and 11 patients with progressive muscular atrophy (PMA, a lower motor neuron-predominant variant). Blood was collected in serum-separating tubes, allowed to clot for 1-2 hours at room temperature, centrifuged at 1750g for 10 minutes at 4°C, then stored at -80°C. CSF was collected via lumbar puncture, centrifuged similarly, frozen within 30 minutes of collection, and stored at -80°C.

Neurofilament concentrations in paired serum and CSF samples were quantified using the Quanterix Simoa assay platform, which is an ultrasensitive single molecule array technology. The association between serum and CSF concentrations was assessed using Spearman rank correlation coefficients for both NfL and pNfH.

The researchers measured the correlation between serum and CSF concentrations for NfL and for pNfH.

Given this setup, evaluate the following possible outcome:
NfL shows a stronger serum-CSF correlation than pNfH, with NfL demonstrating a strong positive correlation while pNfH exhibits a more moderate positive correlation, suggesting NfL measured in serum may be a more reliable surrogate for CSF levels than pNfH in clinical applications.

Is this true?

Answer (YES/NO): NO